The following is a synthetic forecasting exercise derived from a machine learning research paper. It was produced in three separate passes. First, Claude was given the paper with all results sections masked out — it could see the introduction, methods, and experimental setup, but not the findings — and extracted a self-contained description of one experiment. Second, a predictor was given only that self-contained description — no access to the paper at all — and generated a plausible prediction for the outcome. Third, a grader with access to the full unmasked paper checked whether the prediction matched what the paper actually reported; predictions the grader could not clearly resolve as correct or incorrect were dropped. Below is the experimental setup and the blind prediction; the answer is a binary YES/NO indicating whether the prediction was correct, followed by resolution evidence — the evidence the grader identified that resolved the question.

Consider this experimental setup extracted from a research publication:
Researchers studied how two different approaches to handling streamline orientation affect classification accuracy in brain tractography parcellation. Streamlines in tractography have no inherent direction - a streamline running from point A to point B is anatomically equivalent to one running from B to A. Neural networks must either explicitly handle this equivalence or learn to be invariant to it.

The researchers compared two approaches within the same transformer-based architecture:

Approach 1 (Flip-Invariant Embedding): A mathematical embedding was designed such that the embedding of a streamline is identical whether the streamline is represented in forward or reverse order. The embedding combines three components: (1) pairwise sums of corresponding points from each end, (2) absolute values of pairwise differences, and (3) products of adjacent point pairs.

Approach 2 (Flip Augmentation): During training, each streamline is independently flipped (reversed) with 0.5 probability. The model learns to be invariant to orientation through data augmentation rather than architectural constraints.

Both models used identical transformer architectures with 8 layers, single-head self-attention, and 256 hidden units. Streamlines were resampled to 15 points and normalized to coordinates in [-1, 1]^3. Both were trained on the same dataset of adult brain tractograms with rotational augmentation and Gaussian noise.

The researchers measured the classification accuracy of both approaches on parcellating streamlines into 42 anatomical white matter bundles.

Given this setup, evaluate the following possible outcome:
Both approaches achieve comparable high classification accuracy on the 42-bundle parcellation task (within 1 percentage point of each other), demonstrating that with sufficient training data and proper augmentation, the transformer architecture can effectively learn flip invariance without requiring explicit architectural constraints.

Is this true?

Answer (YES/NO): YES